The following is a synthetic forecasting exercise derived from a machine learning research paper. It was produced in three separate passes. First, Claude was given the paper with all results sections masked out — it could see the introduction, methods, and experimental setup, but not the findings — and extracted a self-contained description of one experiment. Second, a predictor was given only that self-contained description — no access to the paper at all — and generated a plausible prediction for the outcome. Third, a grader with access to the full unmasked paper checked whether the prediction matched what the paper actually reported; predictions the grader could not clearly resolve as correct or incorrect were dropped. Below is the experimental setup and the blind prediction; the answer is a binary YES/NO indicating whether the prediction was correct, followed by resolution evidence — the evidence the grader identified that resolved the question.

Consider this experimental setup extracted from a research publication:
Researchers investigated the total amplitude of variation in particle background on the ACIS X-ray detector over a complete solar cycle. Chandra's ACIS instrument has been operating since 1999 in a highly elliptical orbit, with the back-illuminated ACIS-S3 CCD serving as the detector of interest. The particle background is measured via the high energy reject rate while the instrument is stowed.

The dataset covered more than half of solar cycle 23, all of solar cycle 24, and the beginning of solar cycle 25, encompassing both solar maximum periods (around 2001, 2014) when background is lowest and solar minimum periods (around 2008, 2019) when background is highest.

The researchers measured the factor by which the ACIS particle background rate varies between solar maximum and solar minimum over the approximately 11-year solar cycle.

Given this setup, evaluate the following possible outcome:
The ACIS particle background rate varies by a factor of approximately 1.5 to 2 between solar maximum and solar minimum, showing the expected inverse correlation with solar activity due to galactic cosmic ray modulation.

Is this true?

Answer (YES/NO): YES